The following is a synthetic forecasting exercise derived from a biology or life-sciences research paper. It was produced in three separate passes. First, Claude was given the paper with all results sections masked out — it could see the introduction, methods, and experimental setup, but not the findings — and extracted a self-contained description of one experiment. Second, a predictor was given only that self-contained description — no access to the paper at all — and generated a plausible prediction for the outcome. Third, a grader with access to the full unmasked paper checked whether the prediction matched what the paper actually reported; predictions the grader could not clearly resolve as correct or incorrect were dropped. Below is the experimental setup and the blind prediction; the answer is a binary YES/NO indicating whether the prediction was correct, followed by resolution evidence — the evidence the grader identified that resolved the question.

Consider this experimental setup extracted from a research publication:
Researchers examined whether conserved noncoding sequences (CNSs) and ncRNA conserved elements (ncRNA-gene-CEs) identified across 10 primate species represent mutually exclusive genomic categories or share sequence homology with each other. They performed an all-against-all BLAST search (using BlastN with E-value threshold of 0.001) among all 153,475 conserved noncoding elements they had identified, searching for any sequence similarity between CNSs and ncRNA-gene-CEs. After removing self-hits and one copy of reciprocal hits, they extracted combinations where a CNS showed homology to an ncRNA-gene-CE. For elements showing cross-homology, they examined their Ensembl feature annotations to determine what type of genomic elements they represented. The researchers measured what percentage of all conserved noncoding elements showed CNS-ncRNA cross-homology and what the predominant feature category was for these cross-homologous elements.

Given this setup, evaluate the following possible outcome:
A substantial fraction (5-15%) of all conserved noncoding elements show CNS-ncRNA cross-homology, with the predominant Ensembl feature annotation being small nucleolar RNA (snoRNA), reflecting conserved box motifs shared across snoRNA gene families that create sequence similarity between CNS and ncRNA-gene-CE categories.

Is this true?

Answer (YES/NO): NO